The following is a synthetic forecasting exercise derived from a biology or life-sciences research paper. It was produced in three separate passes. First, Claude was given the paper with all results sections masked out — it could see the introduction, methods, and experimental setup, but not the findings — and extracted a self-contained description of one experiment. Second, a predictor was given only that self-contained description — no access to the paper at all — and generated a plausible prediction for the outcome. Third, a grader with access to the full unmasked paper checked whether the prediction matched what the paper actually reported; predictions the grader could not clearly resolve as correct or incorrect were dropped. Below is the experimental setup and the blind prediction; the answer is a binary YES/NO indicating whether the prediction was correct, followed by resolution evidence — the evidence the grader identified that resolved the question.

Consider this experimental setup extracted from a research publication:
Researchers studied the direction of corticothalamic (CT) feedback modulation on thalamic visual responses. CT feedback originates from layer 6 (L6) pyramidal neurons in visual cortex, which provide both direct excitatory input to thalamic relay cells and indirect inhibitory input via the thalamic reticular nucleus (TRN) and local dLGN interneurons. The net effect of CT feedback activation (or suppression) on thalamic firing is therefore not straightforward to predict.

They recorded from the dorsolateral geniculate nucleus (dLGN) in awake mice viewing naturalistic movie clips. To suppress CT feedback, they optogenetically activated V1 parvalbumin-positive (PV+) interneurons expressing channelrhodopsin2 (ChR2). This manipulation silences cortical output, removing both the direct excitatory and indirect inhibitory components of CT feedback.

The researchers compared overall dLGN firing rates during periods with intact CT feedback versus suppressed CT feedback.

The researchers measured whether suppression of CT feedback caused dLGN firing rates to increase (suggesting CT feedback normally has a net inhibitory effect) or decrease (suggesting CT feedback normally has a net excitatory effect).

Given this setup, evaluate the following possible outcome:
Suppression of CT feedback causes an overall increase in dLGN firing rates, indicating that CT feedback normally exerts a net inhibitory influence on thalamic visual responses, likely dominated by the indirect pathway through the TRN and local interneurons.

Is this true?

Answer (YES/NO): NO